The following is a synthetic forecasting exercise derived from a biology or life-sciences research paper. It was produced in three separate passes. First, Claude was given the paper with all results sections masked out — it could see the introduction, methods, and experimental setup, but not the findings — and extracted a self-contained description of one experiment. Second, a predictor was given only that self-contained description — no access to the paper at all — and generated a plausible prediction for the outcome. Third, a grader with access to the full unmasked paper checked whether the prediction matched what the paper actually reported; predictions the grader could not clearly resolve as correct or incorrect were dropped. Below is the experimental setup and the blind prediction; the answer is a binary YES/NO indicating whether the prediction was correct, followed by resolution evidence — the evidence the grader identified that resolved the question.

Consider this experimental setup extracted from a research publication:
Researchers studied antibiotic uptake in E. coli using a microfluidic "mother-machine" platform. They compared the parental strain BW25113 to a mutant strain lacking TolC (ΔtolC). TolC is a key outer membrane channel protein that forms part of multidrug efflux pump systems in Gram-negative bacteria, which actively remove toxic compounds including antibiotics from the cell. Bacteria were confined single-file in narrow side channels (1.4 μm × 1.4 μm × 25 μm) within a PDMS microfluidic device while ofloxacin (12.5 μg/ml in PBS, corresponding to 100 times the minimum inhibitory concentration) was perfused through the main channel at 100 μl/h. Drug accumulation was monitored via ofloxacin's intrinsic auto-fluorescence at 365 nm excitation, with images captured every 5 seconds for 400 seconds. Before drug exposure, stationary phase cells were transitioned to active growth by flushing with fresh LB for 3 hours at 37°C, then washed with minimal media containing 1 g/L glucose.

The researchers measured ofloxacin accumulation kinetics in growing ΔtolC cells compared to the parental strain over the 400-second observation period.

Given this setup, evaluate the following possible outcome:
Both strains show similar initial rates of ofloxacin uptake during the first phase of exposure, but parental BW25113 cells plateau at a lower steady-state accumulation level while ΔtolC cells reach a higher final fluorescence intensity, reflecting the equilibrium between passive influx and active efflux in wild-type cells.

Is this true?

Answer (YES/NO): NO